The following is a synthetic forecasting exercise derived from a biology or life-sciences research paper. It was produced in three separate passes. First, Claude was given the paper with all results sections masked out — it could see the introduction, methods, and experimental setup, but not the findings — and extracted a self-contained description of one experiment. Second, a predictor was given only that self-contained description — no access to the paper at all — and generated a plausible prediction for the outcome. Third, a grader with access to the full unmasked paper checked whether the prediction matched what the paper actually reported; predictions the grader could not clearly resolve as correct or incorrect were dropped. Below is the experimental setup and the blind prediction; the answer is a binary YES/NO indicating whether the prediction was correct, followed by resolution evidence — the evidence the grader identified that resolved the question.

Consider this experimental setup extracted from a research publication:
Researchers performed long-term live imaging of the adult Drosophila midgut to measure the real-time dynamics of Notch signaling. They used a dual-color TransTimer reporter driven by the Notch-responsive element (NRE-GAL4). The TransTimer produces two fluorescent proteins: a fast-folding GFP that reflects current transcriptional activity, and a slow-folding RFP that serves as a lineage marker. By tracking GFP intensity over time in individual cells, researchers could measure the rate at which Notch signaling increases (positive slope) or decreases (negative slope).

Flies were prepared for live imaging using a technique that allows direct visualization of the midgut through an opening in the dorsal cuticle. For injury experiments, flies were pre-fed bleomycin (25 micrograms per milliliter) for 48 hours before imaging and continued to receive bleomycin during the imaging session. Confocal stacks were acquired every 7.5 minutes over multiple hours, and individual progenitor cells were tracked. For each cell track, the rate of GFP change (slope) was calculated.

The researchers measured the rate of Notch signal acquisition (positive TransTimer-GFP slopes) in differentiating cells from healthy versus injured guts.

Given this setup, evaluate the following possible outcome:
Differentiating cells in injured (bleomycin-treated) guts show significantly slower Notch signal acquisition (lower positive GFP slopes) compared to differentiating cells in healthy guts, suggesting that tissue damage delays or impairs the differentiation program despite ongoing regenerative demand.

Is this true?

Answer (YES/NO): NO